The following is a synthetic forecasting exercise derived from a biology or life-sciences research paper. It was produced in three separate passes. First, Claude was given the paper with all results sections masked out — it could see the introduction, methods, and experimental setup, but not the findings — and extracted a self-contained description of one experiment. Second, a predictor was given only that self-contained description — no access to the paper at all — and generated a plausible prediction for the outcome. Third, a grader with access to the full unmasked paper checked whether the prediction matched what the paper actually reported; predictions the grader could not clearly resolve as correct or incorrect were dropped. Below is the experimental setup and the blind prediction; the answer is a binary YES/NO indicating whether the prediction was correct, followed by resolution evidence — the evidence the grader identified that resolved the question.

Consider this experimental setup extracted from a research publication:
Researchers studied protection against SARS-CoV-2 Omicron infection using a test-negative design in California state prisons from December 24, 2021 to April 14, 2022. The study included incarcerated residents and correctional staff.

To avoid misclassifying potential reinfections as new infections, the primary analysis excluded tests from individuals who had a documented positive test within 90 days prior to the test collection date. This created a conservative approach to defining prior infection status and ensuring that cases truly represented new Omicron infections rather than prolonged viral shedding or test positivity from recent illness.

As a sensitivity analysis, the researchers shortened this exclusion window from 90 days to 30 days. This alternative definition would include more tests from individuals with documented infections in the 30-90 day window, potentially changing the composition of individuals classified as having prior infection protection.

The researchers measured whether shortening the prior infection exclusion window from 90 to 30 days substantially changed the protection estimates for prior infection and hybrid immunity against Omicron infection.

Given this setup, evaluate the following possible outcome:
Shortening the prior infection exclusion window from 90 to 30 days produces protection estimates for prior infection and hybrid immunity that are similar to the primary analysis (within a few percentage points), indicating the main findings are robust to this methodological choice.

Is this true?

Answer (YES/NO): YES